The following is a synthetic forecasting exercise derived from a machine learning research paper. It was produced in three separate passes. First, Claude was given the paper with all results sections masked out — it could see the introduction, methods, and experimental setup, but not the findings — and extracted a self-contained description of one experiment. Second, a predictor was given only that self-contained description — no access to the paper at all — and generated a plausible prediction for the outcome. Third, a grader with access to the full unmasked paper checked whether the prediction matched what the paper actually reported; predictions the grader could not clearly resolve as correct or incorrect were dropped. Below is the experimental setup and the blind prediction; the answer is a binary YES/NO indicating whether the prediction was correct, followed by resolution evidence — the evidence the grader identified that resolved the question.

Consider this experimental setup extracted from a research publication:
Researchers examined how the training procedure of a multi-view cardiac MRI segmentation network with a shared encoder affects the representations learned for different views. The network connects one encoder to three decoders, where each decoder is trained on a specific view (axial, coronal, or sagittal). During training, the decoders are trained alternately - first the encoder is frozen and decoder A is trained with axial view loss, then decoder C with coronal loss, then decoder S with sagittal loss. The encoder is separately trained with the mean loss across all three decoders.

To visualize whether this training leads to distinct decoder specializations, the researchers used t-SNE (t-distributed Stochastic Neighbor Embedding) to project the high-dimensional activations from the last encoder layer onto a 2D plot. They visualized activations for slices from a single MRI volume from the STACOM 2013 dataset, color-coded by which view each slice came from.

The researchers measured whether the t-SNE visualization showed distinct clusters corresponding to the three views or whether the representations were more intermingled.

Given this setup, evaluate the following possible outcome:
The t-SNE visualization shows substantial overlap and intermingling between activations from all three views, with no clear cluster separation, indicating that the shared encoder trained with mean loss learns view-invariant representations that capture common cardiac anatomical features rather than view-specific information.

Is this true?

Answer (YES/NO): NO